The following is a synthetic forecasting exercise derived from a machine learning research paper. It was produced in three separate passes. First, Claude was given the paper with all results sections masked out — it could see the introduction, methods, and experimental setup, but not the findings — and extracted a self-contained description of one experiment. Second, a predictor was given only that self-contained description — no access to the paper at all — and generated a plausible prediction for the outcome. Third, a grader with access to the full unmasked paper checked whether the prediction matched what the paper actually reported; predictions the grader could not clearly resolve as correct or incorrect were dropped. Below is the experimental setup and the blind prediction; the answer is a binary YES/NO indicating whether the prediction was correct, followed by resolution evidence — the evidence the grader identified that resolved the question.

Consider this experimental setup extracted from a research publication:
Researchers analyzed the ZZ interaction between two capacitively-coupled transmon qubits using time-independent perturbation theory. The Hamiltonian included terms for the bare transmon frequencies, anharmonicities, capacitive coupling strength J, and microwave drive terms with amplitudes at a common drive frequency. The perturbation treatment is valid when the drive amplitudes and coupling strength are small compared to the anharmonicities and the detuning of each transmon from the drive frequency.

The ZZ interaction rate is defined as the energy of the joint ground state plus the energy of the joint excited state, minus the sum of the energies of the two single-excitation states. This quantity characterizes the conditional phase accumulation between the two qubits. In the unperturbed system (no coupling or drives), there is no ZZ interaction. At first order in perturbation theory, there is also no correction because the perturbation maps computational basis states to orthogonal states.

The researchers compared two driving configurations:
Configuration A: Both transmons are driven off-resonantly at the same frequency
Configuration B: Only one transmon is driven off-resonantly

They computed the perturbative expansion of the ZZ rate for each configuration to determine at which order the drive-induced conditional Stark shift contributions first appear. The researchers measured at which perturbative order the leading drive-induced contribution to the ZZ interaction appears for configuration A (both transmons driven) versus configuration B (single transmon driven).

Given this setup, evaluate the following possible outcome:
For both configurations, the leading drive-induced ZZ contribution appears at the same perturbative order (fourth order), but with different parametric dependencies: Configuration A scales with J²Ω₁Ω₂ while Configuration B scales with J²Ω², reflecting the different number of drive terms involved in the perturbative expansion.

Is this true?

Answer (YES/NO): NO